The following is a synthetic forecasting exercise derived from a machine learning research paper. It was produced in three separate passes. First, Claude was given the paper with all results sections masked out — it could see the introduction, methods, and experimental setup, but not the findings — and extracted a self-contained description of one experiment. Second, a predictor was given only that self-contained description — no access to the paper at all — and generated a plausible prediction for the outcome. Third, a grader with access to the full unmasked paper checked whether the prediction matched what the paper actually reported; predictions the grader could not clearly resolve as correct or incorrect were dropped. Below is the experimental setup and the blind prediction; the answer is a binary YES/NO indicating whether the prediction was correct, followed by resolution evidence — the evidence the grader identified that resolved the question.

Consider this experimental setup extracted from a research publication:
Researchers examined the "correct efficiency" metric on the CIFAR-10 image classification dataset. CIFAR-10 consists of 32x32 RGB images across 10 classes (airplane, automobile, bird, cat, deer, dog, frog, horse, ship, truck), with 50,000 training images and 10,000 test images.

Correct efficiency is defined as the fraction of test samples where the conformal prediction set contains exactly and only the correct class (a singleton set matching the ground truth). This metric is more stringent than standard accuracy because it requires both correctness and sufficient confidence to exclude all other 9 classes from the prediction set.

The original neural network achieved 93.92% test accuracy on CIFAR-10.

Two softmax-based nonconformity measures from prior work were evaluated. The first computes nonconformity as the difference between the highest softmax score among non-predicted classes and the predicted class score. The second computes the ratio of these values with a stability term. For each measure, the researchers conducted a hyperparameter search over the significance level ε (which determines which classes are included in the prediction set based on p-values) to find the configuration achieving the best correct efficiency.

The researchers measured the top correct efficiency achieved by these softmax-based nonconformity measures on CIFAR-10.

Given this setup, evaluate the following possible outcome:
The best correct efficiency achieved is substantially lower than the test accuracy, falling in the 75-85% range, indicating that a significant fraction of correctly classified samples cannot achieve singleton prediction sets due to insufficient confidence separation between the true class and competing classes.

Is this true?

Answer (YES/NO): NO